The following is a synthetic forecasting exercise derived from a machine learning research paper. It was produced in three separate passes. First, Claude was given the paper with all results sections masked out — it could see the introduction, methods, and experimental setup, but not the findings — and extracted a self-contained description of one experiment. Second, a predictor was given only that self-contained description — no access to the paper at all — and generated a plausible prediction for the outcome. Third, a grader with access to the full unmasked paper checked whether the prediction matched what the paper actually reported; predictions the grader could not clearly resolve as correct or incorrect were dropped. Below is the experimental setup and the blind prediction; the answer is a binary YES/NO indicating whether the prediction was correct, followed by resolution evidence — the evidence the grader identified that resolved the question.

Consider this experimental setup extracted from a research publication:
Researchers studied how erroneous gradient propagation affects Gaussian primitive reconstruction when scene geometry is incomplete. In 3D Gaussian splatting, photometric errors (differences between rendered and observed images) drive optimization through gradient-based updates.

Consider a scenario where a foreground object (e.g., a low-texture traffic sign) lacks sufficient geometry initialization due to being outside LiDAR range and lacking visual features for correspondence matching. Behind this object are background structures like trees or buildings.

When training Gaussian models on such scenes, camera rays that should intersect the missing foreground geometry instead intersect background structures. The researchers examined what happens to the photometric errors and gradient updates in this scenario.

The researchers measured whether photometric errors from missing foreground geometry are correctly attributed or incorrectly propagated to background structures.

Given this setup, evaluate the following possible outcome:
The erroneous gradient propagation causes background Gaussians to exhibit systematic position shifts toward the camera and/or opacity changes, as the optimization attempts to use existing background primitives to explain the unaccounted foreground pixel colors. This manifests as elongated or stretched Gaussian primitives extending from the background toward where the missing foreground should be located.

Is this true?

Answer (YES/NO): NO